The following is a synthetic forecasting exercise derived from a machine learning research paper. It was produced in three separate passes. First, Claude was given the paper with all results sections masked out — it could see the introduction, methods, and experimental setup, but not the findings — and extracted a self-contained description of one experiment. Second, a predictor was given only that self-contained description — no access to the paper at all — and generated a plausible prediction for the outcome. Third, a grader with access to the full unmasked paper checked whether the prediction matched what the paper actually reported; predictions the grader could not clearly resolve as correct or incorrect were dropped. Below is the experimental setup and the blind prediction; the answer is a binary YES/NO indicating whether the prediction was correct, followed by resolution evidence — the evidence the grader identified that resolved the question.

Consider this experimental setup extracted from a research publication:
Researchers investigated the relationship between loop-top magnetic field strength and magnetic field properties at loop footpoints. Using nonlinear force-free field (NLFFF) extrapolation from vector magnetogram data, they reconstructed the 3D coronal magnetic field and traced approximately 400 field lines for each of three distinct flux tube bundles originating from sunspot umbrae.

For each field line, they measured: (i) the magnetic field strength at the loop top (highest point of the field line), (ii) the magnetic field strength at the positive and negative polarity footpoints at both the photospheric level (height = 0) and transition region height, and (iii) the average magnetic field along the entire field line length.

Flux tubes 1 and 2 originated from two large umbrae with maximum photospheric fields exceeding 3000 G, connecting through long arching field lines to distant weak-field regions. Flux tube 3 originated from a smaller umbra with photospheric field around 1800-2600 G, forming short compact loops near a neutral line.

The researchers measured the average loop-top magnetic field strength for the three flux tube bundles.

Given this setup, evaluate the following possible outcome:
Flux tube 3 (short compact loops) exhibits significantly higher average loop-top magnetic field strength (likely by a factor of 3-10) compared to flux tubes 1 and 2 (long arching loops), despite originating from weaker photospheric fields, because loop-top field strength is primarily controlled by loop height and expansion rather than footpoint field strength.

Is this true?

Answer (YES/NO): NO